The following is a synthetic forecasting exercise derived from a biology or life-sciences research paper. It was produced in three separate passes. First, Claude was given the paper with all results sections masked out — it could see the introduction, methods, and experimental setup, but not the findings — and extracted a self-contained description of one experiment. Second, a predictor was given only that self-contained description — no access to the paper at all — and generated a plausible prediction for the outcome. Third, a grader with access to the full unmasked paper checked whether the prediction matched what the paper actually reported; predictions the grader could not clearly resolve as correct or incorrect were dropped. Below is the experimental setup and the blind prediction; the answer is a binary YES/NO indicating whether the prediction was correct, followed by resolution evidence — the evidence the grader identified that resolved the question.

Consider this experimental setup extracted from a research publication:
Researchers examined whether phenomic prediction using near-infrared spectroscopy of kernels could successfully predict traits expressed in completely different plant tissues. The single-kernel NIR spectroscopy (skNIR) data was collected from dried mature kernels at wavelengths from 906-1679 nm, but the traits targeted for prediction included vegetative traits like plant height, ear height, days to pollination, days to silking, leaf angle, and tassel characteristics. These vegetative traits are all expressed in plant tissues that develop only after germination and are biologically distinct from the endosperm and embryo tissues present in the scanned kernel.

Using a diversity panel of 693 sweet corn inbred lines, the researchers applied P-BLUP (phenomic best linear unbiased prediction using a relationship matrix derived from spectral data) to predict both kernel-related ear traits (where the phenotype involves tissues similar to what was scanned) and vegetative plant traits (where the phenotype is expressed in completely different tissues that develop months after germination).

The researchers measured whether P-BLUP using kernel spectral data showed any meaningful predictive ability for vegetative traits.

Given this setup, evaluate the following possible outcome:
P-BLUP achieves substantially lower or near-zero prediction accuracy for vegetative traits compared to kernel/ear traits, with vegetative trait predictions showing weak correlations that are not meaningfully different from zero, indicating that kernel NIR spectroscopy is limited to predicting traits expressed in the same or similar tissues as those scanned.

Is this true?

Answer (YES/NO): NO